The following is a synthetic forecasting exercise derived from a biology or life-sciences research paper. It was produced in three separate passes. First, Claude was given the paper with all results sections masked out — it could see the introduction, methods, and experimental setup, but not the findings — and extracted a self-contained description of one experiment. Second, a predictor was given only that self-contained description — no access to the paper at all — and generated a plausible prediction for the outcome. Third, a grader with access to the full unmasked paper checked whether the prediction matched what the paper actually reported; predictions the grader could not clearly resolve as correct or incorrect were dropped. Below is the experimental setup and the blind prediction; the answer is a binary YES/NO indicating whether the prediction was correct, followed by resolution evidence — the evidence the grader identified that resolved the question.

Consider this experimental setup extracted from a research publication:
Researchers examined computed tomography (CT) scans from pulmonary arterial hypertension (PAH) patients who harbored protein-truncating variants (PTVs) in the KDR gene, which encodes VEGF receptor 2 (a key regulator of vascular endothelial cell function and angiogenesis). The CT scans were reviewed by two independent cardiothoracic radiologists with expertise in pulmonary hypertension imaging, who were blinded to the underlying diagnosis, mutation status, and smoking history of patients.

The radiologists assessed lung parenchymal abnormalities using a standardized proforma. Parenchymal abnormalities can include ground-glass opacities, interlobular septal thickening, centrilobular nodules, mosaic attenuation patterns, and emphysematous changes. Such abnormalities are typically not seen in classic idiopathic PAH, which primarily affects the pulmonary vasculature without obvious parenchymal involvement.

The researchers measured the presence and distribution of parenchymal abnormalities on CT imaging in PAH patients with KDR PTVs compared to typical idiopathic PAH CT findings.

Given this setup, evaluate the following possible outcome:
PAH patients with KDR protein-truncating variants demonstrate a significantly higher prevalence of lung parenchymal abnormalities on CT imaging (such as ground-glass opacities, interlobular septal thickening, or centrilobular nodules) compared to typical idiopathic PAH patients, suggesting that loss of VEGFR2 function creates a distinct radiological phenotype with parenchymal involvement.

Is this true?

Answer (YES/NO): YES